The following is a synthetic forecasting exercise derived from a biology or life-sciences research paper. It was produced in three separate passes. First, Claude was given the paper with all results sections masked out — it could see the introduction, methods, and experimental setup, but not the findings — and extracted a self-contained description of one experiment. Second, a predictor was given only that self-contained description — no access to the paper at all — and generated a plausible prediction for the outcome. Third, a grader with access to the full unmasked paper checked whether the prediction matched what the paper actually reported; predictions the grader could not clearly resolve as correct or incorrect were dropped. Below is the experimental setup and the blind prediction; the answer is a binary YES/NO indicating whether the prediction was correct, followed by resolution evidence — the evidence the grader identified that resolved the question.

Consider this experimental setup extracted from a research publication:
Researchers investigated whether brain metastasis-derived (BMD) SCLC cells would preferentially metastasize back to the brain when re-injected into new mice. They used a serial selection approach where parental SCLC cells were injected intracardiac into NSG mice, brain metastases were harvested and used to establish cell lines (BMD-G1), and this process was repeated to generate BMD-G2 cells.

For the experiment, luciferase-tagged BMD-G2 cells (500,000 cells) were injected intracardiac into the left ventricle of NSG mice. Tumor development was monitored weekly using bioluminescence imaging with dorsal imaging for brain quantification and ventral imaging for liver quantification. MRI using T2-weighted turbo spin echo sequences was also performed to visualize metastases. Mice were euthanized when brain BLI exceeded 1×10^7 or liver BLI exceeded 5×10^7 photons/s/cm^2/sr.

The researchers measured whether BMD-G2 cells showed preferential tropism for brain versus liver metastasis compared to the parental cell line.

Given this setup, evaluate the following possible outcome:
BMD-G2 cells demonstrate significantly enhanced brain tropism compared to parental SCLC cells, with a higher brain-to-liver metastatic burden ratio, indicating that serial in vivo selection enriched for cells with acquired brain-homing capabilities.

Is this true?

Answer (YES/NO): NO